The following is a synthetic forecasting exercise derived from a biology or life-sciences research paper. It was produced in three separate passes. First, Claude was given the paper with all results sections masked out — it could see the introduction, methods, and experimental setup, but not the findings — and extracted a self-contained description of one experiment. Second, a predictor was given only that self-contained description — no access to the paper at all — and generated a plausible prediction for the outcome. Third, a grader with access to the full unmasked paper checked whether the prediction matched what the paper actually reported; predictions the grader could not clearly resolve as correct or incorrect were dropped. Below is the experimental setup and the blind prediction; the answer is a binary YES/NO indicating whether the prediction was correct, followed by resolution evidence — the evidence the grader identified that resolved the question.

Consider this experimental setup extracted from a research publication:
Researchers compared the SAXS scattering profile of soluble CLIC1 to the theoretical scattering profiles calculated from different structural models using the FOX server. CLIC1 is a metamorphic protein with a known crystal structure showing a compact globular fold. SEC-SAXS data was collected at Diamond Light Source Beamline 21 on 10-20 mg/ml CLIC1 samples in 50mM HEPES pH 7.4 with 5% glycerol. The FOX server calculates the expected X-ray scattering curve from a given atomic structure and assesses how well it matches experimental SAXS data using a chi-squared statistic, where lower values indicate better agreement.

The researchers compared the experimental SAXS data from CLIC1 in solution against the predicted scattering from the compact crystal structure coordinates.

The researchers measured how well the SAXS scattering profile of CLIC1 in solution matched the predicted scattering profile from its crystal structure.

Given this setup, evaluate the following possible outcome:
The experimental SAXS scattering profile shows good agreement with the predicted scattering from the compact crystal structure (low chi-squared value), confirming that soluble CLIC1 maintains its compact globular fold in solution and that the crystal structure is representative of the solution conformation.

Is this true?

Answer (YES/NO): NO